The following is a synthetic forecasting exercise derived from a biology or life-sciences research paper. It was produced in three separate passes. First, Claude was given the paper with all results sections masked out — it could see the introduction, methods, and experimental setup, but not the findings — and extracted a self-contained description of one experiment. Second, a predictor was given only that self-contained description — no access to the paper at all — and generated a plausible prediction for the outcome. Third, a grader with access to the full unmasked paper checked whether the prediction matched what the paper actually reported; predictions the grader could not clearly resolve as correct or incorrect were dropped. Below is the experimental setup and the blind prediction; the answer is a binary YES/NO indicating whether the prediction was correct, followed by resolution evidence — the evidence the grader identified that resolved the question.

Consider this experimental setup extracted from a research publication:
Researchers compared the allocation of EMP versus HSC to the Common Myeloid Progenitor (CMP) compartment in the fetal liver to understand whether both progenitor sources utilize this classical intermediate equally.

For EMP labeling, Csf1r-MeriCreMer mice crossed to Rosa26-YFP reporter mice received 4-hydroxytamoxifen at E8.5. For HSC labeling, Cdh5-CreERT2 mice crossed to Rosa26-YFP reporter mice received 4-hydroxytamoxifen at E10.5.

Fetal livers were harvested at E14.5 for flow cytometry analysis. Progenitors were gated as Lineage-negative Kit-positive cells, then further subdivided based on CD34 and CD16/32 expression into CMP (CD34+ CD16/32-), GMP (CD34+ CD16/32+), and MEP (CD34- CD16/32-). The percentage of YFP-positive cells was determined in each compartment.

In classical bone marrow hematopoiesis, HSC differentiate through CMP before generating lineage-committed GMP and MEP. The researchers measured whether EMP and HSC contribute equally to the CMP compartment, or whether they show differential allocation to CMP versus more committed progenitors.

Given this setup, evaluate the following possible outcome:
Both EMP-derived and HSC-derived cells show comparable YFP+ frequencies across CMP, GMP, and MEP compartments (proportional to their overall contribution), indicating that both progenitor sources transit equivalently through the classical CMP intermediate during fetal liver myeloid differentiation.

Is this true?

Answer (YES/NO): NO